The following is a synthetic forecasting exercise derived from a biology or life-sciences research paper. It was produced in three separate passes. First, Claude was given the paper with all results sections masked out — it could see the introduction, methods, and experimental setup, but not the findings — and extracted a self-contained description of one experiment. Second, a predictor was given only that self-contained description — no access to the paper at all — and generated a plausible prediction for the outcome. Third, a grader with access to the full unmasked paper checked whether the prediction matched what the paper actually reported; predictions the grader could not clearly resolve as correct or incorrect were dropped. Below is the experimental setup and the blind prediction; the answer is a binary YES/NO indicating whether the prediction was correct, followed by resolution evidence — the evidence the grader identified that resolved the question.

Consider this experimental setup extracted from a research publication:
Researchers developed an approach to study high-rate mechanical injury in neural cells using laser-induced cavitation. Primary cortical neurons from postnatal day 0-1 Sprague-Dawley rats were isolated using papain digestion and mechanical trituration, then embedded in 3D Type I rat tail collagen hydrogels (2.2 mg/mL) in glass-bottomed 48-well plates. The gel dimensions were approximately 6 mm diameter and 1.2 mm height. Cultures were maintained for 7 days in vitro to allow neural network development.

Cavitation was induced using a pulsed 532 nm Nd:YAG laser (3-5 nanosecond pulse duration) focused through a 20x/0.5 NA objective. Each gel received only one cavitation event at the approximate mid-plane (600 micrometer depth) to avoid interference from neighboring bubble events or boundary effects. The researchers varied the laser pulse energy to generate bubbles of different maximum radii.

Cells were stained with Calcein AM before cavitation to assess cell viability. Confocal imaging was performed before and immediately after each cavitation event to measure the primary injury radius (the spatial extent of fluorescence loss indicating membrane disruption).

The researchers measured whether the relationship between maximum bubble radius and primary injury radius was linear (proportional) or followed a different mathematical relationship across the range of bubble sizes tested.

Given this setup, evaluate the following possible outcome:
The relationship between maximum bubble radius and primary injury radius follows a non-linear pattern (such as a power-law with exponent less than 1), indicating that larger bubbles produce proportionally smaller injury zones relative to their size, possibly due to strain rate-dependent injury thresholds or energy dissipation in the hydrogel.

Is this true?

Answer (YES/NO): NO